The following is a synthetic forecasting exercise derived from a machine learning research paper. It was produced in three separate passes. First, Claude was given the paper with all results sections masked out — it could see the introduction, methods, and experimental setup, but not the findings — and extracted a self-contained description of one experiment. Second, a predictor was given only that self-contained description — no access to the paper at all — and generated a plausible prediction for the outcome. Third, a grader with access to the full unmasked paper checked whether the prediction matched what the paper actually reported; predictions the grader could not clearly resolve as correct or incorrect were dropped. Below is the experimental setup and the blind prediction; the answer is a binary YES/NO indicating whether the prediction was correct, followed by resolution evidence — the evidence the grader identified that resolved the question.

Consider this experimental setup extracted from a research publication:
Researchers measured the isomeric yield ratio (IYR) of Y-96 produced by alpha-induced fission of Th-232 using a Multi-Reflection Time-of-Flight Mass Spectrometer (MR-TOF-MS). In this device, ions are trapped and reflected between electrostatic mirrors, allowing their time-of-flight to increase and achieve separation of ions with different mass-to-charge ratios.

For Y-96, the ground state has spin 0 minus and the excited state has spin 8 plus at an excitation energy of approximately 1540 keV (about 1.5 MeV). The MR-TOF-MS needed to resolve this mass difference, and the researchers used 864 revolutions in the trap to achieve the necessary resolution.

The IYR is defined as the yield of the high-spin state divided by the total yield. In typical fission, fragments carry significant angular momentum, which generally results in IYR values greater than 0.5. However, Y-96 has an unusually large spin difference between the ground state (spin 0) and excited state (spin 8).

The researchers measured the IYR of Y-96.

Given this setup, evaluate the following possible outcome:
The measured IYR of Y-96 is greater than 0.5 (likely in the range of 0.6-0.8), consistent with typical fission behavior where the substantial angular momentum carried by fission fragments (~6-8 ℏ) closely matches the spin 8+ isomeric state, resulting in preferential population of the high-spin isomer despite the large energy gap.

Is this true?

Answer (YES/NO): NO